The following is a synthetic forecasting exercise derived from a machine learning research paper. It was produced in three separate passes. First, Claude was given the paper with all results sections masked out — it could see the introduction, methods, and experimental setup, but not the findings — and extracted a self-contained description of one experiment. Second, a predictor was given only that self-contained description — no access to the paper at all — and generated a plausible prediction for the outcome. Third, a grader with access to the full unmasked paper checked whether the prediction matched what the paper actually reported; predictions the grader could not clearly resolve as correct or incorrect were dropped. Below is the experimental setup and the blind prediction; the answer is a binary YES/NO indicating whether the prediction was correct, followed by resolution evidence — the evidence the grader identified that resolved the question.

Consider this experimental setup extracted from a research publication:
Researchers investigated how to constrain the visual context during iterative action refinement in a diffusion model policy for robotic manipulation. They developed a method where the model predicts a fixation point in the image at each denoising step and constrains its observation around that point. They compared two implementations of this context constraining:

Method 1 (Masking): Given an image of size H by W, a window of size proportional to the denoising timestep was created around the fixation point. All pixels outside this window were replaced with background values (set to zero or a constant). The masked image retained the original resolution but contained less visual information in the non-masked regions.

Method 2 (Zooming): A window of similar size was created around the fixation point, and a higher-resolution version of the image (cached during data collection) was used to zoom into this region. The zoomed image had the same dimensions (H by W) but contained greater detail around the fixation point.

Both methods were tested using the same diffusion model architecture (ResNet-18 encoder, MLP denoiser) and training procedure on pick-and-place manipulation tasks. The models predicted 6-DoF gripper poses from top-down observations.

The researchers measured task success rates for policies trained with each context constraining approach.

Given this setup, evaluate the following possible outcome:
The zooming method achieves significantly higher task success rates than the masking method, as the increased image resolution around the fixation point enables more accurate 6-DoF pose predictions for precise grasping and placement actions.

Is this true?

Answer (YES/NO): YES